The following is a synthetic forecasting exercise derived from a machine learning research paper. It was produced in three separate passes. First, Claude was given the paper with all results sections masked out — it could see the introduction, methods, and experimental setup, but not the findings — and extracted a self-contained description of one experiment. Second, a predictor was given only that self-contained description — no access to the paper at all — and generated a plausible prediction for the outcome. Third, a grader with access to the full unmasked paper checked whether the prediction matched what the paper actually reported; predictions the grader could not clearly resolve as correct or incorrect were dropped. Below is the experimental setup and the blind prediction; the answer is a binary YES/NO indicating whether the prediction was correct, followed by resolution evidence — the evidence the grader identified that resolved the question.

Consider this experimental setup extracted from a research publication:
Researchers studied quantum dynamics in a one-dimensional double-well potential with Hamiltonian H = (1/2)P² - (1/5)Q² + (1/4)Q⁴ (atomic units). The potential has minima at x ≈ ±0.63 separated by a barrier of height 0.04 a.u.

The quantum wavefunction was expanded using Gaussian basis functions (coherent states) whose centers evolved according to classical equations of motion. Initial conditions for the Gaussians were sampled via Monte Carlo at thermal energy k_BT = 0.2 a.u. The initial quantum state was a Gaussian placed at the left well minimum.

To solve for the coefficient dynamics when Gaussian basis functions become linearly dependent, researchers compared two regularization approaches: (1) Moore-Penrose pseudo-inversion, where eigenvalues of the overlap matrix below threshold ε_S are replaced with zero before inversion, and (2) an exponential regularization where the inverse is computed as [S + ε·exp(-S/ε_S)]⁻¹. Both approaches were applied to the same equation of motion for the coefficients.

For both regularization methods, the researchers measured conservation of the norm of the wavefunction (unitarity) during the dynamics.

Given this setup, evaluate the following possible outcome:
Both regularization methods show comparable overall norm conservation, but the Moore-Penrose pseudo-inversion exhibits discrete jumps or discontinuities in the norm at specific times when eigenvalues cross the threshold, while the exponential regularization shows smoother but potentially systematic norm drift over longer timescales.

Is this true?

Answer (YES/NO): NO